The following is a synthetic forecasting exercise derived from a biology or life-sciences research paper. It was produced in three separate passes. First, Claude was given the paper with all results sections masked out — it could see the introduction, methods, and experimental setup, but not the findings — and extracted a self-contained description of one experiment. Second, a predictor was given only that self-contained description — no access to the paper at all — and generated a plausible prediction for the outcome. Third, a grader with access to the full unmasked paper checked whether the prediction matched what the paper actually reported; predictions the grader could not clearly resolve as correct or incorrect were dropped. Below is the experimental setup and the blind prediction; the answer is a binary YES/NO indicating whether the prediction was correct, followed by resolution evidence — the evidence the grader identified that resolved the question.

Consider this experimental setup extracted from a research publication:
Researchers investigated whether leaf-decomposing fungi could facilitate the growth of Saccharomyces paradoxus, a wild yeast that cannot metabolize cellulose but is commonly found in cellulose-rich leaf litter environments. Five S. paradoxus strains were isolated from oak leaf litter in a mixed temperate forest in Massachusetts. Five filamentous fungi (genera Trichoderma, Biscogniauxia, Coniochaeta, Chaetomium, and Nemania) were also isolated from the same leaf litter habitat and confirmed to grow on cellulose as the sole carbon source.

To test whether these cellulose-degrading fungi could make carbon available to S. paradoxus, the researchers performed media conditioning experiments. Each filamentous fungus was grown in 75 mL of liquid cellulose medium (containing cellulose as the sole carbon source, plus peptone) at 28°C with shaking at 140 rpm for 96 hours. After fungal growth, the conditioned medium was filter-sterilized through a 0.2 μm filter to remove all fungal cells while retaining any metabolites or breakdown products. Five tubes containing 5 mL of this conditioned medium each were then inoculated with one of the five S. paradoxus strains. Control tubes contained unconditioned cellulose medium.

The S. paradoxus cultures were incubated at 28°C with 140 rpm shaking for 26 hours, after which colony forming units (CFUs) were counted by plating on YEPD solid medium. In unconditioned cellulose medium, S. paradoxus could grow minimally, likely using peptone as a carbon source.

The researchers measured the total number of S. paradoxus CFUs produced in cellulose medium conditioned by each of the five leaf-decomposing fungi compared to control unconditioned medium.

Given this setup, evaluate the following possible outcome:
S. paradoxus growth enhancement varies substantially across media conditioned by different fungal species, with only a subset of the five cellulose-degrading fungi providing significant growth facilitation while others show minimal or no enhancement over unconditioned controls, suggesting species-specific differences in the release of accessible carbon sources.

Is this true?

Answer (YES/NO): YES